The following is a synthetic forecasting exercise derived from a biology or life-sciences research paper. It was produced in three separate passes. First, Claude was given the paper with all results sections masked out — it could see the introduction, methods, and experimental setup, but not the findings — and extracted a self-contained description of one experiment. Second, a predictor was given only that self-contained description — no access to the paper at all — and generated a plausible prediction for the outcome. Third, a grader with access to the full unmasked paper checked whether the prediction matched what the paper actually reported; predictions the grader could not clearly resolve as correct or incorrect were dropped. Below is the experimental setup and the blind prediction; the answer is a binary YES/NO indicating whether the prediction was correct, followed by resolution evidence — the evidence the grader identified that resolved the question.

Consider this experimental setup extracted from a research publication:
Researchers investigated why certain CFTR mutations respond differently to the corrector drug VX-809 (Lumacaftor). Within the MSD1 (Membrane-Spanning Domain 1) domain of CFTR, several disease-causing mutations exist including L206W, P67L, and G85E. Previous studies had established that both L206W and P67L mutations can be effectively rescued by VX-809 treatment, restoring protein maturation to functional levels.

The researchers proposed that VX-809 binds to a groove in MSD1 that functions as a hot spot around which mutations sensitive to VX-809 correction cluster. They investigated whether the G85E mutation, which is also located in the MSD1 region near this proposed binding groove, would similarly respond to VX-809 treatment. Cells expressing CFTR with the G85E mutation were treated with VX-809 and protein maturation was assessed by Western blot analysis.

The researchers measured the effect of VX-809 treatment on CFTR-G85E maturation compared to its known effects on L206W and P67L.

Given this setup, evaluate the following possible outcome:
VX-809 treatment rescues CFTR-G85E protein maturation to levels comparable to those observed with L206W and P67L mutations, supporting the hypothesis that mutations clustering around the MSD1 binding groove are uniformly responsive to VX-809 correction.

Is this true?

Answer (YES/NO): NO